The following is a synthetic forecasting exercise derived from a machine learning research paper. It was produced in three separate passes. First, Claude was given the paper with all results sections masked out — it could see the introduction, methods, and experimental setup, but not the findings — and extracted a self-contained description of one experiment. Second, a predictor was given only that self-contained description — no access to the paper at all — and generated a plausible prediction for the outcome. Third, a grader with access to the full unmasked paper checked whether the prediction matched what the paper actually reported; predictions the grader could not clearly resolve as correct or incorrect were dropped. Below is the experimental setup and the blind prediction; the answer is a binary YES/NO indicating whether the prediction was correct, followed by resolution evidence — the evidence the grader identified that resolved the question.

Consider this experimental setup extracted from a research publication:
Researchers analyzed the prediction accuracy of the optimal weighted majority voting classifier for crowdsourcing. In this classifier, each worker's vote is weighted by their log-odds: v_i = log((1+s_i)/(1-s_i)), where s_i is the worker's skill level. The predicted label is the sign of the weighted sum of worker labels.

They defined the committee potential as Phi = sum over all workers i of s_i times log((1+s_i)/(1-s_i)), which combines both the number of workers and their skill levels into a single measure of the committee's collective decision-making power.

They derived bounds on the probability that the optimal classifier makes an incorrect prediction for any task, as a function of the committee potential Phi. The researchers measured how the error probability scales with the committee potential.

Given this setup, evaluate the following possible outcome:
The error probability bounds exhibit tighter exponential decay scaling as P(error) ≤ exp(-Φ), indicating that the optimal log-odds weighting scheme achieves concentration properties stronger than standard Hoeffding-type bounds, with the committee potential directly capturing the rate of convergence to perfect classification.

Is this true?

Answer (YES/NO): NO